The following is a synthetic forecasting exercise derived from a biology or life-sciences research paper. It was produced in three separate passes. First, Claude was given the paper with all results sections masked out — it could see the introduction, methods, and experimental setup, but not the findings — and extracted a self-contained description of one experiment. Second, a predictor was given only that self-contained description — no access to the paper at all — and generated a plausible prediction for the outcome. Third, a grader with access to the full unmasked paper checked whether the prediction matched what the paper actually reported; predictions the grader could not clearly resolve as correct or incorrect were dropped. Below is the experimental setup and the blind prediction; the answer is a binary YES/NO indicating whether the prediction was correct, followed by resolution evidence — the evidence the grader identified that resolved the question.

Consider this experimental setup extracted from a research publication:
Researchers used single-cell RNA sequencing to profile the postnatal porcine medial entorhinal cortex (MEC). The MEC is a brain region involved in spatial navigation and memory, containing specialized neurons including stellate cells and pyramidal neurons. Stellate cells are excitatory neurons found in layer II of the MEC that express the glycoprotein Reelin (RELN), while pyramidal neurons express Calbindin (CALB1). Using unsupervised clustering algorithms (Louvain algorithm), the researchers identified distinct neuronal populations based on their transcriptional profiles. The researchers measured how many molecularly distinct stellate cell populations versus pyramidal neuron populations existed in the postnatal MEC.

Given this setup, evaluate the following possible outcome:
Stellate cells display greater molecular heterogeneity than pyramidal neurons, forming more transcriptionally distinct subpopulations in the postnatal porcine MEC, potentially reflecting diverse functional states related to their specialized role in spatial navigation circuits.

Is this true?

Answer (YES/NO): NO